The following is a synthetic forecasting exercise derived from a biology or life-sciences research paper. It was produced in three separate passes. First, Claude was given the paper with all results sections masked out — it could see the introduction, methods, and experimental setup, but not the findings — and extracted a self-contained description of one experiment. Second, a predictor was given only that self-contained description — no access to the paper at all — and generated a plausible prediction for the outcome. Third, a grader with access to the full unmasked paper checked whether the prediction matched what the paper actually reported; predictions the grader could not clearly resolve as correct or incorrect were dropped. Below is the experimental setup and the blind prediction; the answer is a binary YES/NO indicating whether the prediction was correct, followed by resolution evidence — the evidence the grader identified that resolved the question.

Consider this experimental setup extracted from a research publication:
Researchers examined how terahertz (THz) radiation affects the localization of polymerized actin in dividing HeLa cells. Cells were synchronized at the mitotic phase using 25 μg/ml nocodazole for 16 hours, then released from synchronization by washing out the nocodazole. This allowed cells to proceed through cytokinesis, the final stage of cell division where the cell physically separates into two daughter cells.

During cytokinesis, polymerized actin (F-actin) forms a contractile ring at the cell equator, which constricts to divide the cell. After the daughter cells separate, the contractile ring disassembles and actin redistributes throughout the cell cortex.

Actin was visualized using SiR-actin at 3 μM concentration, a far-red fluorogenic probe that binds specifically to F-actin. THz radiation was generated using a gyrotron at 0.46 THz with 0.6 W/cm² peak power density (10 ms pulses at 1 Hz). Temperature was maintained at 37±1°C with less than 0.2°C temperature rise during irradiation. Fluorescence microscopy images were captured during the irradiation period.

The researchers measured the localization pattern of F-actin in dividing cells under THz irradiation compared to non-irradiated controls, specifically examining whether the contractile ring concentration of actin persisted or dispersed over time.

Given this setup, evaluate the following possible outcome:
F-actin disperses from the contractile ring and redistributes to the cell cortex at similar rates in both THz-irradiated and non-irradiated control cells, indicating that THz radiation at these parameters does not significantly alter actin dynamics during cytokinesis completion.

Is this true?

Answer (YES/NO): NO